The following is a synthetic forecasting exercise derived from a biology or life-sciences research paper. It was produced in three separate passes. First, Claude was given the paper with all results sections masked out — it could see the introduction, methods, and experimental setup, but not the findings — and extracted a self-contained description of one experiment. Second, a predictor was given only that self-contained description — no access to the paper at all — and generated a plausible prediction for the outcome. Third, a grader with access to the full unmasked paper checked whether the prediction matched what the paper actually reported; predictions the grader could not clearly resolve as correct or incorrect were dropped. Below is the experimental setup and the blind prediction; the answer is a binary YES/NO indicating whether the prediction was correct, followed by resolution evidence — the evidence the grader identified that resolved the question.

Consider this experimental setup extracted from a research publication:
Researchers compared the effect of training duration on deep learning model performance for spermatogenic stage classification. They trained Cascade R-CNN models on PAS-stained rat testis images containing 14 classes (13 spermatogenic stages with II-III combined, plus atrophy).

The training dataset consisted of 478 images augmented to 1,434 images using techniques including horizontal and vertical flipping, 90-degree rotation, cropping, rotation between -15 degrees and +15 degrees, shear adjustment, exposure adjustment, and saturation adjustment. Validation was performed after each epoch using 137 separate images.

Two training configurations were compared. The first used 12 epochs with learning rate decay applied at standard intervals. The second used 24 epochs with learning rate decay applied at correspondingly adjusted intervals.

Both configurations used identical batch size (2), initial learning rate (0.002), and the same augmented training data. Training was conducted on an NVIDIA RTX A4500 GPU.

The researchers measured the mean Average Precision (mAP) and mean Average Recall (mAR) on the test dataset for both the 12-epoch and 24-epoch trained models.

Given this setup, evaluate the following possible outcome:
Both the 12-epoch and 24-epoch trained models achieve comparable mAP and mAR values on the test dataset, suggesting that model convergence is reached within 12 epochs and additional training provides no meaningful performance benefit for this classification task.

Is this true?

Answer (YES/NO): YES